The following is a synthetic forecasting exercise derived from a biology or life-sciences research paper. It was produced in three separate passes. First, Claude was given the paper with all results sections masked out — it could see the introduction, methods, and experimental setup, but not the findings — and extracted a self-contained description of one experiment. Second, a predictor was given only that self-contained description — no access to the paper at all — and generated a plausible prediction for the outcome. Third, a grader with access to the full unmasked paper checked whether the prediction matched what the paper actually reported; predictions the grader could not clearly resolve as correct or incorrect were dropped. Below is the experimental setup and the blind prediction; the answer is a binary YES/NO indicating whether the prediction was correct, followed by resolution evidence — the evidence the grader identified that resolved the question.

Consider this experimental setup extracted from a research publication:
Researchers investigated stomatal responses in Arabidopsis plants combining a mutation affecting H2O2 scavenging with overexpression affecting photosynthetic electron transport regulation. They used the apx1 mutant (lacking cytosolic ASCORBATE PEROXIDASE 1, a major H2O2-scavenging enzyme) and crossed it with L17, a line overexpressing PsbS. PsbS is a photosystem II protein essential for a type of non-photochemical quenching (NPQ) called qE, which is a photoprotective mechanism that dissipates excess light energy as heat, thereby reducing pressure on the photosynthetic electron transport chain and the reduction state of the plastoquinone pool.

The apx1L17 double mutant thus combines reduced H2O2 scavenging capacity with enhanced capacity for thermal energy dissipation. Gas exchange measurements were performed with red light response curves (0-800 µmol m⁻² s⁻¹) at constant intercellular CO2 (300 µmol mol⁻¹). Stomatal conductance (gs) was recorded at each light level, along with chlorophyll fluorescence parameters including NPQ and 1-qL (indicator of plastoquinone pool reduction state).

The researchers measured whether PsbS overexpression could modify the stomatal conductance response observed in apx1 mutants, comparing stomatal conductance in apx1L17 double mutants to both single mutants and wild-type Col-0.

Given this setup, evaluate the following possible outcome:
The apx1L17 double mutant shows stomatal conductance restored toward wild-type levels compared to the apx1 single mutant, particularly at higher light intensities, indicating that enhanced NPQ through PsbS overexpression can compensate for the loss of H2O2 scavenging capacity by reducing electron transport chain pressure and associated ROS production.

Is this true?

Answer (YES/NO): YES